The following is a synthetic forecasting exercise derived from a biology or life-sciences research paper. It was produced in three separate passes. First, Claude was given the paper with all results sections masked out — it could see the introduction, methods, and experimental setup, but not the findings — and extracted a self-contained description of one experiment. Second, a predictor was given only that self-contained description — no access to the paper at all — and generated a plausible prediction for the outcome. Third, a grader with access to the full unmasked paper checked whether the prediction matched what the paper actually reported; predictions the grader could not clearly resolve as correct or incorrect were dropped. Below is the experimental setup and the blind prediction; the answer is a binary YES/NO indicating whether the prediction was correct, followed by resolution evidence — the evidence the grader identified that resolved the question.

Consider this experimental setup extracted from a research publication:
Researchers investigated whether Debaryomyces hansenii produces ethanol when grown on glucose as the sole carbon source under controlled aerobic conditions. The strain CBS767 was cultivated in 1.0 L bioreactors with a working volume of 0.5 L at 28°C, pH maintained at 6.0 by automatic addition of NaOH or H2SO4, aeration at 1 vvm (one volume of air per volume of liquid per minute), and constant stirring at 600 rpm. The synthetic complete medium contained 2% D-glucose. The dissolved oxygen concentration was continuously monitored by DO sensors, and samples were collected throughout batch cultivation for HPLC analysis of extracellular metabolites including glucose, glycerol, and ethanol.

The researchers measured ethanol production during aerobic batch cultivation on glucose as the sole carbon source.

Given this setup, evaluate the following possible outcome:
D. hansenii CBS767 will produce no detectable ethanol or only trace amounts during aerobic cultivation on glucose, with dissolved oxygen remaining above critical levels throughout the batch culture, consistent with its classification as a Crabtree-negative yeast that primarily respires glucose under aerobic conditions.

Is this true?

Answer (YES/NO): YES